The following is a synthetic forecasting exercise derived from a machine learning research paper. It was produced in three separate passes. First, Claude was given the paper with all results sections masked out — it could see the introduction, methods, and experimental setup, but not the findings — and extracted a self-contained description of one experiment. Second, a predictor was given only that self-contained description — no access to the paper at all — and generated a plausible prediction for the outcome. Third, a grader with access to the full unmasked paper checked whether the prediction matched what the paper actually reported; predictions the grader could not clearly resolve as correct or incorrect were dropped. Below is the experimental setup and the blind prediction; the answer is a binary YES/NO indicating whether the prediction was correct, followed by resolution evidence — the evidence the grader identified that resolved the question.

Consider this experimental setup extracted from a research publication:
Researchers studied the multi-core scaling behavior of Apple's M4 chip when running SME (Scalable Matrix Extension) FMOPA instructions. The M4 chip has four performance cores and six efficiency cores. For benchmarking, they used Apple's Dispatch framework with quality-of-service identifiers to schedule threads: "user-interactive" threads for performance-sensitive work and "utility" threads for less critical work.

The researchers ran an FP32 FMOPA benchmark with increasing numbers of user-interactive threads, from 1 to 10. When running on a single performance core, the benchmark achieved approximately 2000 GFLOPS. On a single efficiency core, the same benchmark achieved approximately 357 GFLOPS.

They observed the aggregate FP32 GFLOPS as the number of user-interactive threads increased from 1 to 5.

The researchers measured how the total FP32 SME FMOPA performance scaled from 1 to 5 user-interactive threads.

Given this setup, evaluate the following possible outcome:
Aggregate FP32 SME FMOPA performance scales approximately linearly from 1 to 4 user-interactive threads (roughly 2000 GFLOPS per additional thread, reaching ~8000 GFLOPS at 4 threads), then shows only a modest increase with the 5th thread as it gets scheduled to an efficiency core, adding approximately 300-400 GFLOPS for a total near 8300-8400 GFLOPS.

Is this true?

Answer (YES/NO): NO